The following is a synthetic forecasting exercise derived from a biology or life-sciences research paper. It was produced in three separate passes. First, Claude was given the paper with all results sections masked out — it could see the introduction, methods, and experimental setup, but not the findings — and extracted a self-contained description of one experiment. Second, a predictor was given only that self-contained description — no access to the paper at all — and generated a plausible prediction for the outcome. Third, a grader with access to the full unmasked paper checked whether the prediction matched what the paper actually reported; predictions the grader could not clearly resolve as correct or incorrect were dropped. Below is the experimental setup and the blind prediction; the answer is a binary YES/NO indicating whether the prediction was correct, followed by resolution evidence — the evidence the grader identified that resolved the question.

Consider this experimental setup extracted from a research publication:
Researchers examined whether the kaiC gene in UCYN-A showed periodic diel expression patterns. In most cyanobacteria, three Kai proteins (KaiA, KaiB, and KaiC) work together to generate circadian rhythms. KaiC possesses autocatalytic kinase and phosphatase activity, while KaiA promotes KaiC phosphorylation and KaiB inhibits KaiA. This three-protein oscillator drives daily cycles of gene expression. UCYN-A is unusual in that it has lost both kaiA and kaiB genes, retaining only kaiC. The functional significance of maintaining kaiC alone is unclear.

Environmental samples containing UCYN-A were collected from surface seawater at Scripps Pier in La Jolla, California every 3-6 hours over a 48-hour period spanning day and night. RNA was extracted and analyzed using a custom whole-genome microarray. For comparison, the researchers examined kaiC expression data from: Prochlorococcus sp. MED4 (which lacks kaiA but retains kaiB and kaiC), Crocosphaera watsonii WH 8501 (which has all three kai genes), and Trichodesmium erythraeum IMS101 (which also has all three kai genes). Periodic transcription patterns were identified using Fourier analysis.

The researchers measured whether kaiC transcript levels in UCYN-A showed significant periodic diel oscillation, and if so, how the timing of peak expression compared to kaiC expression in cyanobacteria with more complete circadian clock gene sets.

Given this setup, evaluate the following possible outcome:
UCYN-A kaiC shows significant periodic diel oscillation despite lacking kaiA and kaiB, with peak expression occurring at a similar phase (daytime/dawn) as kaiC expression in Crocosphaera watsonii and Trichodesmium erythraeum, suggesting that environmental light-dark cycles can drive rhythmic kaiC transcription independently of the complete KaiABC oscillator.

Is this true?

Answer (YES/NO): NO